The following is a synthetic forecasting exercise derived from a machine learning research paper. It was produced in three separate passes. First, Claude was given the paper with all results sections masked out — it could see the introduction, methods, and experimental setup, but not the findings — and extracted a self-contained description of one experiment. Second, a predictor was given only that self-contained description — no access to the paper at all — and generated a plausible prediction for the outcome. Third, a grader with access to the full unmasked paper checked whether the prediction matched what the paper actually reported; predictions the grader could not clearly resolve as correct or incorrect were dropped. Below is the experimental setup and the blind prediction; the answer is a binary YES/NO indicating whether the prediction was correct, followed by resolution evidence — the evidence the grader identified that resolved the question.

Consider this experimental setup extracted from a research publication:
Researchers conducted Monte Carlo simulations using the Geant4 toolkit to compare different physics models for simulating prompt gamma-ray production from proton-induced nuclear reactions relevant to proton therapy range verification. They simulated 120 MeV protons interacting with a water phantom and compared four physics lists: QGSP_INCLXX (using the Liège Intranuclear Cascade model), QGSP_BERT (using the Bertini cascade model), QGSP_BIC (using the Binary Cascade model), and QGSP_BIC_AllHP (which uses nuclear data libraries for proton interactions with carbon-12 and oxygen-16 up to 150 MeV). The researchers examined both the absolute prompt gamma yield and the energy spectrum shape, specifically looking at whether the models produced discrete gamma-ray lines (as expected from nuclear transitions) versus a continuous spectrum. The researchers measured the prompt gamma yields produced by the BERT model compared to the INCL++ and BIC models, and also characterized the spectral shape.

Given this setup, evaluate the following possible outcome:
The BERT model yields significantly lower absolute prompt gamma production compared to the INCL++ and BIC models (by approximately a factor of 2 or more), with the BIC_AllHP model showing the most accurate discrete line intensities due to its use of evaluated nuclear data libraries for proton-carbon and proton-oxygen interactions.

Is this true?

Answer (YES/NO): NO